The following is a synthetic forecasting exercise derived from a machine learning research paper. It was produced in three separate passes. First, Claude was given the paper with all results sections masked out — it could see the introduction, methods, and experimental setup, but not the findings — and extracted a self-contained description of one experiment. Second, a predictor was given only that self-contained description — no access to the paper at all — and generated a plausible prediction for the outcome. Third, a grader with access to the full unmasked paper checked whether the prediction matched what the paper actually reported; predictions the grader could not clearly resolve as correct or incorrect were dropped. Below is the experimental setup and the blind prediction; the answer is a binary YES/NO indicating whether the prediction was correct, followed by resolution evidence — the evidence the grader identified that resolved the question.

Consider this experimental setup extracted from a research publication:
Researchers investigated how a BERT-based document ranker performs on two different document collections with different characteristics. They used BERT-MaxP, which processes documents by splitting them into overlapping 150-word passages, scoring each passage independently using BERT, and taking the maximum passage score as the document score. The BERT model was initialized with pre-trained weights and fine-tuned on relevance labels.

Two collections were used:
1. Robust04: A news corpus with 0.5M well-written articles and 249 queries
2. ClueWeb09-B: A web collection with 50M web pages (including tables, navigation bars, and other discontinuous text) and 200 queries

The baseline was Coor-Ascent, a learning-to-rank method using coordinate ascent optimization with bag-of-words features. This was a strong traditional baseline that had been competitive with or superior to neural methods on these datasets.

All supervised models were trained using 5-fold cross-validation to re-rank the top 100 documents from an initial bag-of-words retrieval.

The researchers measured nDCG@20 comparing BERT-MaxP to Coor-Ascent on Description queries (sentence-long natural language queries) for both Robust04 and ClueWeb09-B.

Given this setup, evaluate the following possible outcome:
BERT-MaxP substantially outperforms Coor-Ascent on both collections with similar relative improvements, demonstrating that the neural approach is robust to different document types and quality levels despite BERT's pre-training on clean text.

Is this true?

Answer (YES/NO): NO